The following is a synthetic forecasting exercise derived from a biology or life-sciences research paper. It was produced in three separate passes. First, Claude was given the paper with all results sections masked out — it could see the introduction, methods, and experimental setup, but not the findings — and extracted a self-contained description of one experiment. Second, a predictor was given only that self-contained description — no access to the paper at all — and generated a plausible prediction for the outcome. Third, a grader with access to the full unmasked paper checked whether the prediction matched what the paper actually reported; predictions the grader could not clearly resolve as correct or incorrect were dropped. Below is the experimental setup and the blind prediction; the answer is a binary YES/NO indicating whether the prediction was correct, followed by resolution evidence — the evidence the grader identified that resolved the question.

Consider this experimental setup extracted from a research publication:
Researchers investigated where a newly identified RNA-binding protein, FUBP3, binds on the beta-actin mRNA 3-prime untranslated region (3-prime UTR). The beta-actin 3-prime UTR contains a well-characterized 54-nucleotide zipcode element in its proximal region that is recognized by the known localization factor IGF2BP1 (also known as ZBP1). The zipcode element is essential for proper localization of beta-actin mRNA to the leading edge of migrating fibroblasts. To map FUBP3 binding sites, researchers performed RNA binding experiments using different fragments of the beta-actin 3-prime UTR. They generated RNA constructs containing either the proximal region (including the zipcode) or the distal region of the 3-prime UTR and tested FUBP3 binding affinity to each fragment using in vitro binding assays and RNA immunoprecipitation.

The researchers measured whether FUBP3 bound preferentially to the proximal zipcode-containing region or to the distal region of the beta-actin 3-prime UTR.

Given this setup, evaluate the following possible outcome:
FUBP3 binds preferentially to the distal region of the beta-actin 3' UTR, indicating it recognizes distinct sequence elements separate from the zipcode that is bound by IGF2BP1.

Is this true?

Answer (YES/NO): YES